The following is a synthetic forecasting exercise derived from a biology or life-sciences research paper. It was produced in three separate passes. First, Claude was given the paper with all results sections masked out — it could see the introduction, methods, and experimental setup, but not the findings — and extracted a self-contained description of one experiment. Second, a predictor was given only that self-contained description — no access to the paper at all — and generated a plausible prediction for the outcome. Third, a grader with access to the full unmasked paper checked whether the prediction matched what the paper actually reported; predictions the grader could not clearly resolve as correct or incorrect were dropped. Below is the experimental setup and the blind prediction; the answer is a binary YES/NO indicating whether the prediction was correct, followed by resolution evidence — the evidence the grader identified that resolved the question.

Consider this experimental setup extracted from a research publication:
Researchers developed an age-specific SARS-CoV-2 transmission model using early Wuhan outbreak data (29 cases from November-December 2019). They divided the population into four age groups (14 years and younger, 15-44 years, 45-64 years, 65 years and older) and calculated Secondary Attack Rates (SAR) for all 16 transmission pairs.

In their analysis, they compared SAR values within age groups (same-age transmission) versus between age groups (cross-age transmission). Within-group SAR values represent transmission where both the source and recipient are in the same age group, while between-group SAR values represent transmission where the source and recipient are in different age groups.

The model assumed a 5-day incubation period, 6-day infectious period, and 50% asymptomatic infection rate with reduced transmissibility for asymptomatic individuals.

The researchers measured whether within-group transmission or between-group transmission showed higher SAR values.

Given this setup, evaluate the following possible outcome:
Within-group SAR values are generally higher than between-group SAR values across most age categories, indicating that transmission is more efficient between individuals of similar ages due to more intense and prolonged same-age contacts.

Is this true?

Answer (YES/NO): NO